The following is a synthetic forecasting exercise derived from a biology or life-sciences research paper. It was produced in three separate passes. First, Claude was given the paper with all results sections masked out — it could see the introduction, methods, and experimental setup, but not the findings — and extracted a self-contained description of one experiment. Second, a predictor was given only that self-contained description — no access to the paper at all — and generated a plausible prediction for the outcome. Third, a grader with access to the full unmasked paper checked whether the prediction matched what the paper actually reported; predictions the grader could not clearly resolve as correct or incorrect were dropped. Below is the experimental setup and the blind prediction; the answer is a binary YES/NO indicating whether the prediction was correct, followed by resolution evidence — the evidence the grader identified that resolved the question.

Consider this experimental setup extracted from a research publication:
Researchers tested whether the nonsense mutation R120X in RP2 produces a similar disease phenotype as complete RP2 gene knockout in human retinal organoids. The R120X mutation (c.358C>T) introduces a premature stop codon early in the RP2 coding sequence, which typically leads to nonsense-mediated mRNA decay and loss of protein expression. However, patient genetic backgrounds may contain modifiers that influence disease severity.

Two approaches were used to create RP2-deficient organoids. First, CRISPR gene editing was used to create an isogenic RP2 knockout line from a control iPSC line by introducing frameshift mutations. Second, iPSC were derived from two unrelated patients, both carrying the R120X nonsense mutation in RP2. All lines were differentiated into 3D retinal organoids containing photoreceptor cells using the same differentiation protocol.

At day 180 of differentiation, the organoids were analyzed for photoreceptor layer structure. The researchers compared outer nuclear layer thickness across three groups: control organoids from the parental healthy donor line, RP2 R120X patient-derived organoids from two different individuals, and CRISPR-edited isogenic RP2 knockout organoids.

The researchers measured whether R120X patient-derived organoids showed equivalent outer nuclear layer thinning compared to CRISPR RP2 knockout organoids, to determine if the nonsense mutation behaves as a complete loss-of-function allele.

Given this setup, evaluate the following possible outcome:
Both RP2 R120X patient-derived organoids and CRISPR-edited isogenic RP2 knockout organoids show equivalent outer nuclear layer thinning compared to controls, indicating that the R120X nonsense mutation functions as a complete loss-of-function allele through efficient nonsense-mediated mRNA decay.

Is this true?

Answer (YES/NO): YES